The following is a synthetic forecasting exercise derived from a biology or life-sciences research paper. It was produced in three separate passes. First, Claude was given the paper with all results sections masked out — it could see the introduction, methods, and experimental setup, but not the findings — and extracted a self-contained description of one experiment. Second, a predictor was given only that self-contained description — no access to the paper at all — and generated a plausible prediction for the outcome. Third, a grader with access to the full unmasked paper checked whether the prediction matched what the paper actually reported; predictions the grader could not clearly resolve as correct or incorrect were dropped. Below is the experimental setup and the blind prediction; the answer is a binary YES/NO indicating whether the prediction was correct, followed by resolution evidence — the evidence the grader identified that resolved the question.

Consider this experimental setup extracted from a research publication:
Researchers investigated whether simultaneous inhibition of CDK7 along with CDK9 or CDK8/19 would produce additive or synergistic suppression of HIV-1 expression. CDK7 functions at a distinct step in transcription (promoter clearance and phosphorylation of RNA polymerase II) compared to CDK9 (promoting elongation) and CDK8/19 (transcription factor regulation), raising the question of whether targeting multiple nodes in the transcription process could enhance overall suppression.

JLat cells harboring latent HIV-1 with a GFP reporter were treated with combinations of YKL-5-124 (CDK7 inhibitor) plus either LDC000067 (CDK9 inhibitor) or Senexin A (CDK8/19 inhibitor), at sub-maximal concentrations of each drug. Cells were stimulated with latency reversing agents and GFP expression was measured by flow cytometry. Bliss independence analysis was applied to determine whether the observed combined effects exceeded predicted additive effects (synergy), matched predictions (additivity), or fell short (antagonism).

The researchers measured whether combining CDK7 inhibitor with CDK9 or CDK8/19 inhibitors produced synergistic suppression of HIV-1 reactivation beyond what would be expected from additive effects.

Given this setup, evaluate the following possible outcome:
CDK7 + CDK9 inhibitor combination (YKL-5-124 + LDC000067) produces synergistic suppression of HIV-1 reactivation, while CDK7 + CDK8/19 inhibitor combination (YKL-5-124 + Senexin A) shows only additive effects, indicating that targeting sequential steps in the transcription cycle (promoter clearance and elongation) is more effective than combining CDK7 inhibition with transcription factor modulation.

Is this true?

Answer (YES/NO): NO